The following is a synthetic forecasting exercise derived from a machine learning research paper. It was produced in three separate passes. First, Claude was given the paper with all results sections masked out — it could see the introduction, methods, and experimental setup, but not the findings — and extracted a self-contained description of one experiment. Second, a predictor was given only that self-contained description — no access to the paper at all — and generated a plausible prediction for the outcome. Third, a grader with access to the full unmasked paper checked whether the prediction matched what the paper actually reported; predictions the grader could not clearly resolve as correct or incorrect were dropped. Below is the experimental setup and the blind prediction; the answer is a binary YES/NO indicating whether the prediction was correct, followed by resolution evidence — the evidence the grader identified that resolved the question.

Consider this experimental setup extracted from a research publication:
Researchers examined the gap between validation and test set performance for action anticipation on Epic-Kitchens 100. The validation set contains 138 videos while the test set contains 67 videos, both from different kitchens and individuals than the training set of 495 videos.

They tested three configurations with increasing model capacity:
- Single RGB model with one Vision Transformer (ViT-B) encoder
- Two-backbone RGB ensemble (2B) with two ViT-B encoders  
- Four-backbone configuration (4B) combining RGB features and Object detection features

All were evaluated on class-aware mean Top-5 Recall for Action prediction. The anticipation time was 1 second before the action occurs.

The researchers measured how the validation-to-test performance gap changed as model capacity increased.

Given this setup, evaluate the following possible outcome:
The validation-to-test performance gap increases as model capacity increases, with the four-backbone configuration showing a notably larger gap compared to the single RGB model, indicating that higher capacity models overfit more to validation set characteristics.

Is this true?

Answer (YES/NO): NO